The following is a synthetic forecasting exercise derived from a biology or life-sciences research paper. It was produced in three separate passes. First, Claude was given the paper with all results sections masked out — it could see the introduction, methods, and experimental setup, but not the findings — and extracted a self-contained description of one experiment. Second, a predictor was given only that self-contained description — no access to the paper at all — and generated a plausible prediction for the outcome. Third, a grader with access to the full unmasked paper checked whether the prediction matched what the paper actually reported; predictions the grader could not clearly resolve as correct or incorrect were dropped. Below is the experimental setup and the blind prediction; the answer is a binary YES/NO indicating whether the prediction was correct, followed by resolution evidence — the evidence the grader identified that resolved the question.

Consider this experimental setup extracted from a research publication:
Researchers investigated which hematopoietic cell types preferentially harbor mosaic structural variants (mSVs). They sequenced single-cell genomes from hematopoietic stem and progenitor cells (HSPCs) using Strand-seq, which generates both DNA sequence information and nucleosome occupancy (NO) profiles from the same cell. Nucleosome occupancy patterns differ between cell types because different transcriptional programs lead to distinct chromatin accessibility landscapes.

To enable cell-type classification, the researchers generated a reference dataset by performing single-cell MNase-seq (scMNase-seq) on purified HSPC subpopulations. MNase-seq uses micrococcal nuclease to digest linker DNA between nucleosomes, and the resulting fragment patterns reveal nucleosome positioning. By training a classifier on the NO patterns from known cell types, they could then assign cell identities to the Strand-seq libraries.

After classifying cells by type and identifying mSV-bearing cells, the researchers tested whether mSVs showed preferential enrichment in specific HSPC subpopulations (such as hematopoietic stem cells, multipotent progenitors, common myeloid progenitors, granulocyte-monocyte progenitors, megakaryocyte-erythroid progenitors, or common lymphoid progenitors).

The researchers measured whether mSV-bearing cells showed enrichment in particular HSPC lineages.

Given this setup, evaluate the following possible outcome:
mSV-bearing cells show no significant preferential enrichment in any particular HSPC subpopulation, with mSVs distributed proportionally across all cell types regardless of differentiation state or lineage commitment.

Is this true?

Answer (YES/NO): NO